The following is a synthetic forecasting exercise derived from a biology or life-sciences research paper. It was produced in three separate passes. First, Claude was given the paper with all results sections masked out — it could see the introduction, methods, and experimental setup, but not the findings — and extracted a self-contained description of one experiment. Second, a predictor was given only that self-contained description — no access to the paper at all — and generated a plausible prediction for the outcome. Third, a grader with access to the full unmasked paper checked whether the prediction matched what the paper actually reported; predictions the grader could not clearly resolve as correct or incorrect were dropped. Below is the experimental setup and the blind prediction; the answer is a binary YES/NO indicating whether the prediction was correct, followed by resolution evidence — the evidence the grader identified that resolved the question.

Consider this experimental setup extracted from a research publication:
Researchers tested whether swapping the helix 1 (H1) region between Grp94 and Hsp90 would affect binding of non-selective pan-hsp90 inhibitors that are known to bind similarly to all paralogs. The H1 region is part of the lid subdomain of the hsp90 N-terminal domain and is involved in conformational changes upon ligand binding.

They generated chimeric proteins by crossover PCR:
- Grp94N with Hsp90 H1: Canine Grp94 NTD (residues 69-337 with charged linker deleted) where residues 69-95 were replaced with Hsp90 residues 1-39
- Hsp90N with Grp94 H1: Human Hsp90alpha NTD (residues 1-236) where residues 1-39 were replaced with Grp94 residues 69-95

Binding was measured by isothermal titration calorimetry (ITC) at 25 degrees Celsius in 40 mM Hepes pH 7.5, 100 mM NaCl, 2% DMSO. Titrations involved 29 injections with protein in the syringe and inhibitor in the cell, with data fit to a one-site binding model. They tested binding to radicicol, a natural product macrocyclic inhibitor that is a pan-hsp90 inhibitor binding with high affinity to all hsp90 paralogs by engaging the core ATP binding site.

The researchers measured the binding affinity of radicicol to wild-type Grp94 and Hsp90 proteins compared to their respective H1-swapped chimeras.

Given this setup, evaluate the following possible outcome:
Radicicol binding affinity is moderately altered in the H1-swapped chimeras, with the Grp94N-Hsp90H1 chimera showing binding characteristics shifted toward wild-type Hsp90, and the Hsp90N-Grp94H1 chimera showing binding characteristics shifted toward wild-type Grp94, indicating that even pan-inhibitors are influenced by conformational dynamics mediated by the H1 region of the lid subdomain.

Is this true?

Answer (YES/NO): NO